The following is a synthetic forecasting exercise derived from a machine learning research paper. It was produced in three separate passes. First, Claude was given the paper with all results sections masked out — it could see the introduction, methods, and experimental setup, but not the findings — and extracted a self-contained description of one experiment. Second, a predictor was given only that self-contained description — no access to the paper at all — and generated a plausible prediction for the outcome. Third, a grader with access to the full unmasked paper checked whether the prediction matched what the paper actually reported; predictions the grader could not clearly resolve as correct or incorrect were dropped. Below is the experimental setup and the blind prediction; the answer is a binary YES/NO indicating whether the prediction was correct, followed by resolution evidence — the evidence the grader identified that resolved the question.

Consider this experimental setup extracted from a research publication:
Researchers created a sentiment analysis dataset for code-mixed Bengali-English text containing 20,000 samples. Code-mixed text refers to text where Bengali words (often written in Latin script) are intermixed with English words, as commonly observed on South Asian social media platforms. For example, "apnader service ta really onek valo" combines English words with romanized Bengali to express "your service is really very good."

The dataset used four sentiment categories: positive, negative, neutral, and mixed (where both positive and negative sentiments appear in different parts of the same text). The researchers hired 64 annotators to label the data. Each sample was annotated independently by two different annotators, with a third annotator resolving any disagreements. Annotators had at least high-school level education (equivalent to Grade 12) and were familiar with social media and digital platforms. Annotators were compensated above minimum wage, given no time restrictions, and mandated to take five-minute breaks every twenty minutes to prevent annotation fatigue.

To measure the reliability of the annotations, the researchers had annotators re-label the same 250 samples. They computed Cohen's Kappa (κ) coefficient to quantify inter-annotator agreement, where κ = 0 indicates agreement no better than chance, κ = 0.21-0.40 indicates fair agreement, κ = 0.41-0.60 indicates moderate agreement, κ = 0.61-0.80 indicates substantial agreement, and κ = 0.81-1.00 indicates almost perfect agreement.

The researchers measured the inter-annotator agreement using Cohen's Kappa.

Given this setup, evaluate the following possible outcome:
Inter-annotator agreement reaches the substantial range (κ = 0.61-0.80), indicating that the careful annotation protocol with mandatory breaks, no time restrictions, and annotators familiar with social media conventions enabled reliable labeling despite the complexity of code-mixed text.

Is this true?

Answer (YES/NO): NO